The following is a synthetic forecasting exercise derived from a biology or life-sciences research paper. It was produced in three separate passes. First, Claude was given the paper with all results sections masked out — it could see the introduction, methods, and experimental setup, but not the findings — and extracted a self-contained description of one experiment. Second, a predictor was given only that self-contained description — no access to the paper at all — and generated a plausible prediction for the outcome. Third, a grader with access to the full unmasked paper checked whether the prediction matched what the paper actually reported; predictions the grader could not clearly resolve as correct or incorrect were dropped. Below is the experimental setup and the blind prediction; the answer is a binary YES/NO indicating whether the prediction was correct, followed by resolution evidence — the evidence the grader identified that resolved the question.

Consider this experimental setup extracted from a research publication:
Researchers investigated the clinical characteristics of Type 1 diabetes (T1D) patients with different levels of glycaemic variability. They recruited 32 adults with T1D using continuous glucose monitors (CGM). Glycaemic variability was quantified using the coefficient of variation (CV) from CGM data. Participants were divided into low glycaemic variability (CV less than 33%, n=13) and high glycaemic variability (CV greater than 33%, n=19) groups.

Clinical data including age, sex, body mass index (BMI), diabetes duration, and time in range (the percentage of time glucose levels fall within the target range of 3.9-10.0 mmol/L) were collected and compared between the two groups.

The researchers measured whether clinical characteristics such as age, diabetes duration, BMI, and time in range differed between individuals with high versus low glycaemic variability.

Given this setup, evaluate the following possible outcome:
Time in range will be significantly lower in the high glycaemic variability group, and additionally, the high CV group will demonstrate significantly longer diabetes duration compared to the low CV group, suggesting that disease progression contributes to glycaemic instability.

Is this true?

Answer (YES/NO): NO